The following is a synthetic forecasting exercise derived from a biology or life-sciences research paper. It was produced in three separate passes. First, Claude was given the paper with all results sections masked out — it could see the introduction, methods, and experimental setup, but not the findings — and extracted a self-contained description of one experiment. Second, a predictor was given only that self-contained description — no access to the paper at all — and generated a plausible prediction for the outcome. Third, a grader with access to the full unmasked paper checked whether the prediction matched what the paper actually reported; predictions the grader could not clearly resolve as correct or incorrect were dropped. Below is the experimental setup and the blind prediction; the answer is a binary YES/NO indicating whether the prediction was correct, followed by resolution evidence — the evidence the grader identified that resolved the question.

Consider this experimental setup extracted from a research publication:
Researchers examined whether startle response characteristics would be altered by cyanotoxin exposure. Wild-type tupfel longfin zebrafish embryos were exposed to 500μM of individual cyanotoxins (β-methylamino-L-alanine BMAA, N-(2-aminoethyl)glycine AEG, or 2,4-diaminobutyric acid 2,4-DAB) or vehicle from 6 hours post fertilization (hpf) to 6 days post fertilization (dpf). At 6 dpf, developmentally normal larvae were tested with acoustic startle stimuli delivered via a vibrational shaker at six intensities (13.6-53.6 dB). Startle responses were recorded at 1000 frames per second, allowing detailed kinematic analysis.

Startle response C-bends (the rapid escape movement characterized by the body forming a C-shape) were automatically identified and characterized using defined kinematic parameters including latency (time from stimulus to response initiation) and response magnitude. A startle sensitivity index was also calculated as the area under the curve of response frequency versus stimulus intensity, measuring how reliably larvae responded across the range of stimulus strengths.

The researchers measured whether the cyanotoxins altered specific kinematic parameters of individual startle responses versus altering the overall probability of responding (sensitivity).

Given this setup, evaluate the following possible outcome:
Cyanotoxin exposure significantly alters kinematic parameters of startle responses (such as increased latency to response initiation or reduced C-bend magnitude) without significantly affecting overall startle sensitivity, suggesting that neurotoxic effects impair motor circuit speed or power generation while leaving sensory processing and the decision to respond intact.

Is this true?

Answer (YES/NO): NO